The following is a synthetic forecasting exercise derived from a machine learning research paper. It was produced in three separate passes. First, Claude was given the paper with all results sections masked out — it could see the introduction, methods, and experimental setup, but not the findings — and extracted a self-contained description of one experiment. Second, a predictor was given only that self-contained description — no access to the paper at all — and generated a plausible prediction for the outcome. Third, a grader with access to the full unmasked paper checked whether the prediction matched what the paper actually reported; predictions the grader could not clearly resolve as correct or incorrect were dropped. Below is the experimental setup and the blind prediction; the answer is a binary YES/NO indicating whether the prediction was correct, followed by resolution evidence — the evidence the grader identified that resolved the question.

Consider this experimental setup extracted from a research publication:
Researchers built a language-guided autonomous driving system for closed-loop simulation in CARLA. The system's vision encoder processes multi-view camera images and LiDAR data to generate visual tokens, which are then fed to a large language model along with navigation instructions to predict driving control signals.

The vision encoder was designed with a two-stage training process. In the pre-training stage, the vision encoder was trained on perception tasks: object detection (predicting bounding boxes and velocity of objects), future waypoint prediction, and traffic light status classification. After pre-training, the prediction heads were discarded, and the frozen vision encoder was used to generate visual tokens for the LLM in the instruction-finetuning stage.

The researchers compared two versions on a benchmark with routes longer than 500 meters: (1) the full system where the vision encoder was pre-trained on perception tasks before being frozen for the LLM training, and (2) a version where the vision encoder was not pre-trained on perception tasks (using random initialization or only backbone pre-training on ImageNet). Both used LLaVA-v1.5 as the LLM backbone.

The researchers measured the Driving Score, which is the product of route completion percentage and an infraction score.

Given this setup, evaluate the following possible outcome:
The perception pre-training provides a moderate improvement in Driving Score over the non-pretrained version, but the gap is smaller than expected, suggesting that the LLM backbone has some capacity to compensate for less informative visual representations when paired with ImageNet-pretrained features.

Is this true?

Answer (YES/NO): NO